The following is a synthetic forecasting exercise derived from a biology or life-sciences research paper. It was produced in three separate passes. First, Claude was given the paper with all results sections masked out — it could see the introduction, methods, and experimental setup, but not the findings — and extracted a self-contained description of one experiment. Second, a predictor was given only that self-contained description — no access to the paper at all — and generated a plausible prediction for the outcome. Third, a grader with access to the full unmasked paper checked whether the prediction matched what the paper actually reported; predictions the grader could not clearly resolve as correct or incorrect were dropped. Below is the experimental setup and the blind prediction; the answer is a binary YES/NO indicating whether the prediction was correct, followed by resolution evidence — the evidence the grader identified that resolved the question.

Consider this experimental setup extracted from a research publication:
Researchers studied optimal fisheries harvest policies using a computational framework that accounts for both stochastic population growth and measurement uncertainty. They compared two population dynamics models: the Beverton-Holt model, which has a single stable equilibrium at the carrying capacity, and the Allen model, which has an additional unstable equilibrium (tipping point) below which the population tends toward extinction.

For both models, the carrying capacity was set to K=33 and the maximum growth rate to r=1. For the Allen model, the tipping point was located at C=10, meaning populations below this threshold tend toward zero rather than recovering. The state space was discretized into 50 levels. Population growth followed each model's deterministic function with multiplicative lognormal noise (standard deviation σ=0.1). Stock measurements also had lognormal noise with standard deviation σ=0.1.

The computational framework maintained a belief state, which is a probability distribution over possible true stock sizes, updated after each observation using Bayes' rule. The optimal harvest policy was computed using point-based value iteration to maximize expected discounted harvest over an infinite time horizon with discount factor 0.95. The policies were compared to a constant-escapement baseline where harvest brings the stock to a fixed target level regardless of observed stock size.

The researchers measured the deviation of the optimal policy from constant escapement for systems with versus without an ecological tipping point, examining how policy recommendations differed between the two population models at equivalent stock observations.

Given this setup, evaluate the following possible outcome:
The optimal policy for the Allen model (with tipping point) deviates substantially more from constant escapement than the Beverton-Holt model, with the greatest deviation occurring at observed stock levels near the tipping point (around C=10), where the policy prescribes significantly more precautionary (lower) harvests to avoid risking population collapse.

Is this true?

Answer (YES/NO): NO